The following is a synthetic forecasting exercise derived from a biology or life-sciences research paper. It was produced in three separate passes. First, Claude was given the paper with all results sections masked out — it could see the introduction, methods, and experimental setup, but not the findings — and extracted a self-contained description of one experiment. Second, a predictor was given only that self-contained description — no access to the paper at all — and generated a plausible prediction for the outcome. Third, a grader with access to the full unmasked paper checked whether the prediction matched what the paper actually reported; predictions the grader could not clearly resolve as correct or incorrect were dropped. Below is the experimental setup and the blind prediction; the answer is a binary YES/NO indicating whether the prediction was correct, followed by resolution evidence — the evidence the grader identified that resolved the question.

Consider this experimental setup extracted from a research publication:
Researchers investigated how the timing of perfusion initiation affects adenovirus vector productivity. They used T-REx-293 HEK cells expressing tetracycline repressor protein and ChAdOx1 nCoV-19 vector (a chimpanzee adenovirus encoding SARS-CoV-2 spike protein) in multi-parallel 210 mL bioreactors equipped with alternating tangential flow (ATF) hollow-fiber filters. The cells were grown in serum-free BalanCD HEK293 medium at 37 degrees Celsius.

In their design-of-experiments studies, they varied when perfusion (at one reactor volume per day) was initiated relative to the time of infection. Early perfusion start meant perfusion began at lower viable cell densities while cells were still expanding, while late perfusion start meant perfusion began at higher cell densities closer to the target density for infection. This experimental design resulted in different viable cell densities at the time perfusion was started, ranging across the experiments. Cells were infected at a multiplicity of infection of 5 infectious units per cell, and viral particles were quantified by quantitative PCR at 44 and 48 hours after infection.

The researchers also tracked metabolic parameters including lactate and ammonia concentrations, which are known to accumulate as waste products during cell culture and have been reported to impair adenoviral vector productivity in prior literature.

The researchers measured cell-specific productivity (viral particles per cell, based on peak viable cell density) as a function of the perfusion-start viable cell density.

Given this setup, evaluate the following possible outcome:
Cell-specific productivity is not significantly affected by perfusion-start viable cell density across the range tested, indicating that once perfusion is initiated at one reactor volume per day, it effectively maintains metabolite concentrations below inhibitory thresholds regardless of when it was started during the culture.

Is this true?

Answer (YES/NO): YES